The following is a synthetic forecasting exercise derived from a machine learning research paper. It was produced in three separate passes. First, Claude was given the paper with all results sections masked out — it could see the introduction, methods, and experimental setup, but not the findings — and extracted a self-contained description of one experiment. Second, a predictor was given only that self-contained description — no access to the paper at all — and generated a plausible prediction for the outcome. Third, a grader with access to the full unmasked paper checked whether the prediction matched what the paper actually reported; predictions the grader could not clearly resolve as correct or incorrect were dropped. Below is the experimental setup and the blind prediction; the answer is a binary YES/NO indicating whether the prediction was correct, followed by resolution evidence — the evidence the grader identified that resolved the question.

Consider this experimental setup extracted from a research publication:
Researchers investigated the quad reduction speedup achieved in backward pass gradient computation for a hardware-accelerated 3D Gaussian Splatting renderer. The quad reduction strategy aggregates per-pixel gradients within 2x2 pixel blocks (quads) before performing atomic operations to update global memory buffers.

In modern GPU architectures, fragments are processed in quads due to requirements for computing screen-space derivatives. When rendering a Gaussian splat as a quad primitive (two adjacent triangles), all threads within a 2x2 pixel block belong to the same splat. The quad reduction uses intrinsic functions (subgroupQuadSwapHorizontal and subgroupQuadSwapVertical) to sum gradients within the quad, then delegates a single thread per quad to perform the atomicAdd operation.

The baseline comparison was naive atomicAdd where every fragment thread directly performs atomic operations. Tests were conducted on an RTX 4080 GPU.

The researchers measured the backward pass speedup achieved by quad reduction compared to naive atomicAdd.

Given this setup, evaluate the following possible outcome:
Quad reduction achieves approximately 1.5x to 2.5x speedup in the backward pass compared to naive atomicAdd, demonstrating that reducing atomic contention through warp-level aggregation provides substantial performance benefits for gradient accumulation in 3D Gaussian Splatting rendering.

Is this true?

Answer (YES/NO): NO